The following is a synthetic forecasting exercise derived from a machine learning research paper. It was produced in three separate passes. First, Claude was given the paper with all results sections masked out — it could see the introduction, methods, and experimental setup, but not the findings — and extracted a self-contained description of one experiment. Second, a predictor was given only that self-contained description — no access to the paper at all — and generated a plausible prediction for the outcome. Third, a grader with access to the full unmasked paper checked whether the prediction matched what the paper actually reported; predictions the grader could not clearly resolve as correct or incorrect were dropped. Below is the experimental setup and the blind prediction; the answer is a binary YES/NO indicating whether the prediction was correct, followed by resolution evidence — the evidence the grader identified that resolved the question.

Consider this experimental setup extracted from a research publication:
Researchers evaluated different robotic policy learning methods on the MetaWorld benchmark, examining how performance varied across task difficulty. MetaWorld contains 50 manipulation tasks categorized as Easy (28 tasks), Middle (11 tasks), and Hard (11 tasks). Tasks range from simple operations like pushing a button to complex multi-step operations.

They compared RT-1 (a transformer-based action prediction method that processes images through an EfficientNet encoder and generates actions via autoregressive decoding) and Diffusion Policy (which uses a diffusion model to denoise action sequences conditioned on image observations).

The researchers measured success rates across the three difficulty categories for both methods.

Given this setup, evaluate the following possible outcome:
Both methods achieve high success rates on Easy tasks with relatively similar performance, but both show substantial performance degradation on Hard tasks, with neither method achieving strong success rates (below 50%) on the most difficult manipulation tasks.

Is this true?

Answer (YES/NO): NO